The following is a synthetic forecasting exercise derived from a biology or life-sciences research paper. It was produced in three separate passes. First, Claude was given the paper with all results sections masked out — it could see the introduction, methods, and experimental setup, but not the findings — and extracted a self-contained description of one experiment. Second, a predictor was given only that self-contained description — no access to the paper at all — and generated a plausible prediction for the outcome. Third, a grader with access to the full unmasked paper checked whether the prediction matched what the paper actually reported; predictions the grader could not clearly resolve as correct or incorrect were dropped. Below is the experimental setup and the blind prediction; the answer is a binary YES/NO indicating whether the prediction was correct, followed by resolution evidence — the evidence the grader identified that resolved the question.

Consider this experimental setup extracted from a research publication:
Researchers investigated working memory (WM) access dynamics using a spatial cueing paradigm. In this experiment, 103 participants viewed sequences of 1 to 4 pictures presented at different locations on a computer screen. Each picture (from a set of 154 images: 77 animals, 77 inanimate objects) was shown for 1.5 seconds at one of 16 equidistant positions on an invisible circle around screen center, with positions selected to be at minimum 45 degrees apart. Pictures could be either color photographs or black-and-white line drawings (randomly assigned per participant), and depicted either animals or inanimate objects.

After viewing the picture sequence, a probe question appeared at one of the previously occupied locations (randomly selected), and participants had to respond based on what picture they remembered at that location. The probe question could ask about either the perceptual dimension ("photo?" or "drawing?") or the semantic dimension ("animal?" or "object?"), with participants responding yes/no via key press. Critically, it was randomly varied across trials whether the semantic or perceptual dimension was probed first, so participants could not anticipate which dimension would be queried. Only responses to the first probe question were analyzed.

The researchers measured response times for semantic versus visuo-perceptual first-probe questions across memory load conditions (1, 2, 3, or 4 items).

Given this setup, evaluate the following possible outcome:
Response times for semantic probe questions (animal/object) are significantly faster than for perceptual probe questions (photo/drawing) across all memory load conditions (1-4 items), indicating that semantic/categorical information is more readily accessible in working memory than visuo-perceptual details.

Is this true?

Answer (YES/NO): NO